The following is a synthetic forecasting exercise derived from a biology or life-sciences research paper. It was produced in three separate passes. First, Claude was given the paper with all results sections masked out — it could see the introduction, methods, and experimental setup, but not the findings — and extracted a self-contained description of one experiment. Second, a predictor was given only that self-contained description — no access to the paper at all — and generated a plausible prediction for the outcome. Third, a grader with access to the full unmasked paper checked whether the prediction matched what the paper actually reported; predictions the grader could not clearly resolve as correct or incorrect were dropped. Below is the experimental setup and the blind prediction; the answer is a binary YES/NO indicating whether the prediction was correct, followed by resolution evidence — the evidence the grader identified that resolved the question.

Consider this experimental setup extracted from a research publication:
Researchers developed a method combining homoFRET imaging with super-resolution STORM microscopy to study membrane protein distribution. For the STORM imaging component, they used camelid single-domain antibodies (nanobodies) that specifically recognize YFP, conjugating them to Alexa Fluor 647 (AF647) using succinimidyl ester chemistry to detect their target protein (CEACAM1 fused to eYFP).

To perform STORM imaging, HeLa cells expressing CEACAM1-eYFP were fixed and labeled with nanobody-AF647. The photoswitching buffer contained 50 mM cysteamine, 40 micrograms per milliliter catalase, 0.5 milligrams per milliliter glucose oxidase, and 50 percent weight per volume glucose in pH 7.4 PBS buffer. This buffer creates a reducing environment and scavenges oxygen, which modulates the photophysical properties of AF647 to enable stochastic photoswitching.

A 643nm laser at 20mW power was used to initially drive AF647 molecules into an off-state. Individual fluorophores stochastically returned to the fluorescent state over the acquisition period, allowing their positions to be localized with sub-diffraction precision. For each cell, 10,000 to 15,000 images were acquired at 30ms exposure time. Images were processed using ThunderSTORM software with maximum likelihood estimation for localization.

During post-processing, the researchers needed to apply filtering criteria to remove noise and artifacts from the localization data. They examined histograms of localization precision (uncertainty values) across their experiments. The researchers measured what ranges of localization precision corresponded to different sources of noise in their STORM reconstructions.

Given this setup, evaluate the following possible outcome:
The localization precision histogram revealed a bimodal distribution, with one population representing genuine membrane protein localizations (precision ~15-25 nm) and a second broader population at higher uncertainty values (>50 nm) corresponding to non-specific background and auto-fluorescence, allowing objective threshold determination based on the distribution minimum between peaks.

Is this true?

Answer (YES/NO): NO